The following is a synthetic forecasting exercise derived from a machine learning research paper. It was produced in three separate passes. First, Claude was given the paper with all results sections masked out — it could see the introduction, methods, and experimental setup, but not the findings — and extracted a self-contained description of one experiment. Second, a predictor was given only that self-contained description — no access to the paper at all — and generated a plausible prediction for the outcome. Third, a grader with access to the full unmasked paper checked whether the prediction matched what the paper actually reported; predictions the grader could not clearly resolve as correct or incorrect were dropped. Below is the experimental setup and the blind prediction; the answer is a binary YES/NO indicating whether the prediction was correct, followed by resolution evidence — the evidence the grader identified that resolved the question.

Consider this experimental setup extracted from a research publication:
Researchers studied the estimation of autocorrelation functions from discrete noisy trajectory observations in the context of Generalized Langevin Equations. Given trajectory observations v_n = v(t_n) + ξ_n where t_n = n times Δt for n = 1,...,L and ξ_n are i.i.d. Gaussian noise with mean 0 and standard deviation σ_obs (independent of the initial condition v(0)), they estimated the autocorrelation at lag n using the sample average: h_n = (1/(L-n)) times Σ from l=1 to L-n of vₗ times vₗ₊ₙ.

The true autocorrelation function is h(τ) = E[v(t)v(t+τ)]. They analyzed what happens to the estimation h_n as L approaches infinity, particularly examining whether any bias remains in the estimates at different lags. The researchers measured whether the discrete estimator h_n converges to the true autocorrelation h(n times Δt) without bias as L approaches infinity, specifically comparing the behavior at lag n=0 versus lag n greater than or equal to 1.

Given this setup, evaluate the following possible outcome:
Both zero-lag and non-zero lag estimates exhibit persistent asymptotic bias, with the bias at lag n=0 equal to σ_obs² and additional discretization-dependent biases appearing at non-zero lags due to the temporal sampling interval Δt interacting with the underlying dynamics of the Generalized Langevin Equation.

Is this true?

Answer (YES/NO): NO